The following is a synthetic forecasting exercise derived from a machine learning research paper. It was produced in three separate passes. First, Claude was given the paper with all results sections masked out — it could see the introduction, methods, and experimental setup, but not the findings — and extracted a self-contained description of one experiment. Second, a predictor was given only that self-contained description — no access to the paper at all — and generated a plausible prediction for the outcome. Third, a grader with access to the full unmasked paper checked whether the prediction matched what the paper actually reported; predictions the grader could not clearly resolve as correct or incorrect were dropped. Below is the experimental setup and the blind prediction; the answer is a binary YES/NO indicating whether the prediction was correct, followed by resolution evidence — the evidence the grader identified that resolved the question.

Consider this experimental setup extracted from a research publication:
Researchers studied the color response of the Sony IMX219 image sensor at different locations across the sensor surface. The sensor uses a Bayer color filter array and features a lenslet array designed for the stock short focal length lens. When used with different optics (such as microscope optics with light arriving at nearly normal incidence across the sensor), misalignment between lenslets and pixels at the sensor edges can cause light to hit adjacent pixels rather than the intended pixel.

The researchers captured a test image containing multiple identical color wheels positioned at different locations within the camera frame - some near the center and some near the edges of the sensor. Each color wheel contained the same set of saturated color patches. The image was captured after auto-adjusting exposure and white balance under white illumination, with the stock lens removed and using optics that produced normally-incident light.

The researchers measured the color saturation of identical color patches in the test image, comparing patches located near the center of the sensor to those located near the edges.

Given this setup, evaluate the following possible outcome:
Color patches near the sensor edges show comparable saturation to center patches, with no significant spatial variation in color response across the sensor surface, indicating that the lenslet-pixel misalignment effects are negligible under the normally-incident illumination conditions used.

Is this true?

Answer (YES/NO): NO